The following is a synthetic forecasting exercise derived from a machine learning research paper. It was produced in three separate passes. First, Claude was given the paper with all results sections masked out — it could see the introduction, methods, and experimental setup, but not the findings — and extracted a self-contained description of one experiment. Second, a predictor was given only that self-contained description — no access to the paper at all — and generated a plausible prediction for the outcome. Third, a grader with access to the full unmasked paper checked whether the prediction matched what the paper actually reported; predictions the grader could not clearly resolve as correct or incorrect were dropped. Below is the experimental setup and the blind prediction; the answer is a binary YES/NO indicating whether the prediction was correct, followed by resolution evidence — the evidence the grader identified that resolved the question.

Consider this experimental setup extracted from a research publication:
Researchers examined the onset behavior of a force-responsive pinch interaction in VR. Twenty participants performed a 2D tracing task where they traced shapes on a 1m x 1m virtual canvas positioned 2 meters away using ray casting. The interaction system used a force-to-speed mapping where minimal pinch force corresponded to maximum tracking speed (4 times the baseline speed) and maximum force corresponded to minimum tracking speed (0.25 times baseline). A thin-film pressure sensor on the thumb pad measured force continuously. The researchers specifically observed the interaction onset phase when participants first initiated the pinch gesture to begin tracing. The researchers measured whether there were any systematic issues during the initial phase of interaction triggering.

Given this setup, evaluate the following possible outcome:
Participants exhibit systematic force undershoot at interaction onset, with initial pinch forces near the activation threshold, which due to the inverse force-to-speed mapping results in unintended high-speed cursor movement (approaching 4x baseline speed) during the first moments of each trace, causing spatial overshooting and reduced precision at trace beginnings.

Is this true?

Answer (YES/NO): YES